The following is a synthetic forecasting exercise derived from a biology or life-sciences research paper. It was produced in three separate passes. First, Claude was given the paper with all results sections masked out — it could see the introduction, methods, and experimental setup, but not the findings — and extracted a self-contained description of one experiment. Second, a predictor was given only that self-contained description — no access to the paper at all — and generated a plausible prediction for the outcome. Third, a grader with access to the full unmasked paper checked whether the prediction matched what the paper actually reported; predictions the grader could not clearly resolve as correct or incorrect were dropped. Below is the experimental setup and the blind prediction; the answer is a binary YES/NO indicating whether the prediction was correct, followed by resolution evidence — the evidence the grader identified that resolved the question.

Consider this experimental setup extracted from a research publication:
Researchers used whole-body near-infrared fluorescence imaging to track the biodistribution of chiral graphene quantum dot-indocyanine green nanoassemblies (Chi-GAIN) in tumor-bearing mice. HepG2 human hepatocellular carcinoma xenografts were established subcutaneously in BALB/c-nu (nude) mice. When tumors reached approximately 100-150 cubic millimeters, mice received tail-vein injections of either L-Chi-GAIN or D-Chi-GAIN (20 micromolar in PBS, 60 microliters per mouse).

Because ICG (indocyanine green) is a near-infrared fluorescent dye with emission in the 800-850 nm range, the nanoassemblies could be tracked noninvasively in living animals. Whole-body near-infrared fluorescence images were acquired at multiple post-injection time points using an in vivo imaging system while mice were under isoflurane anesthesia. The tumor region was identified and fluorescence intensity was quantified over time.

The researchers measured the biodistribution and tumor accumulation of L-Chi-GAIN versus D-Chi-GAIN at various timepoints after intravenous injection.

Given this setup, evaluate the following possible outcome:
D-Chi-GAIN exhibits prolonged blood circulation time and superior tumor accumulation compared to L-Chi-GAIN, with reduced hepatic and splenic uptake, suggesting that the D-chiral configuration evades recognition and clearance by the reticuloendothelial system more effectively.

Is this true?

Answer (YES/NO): NO